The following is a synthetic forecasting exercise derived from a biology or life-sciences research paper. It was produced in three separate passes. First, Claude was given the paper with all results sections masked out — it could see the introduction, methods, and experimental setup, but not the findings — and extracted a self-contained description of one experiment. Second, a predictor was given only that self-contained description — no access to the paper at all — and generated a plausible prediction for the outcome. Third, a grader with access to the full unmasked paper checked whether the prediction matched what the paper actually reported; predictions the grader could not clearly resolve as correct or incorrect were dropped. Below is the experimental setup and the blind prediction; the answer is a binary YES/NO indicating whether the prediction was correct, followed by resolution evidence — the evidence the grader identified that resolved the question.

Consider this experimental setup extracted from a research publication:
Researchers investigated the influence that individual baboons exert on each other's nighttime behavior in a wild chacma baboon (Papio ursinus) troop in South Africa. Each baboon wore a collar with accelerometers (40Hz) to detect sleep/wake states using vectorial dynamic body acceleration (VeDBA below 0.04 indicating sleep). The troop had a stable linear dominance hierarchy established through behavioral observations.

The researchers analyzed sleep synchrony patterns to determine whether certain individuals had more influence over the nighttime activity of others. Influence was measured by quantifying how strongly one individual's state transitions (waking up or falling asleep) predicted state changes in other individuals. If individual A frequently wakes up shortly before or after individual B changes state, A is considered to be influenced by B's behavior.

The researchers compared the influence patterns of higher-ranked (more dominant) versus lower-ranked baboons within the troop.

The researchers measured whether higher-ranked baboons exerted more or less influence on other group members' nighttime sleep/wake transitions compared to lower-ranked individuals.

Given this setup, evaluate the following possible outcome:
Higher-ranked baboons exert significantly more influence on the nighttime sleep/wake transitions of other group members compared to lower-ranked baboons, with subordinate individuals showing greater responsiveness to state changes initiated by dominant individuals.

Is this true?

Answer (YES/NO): YES